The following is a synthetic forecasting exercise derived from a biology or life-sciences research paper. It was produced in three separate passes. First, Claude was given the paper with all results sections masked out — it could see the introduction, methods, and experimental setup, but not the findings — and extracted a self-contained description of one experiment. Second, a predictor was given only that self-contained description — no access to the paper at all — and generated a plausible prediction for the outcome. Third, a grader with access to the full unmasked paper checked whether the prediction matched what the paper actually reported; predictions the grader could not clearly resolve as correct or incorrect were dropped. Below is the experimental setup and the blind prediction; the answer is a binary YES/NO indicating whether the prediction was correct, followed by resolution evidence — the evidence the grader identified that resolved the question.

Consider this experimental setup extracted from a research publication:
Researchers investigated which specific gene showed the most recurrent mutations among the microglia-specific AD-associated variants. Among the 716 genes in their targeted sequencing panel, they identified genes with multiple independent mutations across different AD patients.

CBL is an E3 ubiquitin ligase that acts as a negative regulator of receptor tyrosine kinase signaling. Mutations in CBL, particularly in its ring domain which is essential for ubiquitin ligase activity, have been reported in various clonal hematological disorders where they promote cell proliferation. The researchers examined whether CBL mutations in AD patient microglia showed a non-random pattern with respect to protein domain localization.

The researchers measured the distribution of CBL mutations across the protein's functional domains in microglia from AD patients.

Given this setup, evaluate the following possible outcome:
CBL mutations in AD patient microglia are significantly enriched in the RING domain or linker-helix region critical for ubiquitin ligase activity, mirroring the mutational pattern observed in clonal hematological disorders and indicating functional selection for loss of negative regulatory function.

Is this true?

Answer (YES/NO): YES